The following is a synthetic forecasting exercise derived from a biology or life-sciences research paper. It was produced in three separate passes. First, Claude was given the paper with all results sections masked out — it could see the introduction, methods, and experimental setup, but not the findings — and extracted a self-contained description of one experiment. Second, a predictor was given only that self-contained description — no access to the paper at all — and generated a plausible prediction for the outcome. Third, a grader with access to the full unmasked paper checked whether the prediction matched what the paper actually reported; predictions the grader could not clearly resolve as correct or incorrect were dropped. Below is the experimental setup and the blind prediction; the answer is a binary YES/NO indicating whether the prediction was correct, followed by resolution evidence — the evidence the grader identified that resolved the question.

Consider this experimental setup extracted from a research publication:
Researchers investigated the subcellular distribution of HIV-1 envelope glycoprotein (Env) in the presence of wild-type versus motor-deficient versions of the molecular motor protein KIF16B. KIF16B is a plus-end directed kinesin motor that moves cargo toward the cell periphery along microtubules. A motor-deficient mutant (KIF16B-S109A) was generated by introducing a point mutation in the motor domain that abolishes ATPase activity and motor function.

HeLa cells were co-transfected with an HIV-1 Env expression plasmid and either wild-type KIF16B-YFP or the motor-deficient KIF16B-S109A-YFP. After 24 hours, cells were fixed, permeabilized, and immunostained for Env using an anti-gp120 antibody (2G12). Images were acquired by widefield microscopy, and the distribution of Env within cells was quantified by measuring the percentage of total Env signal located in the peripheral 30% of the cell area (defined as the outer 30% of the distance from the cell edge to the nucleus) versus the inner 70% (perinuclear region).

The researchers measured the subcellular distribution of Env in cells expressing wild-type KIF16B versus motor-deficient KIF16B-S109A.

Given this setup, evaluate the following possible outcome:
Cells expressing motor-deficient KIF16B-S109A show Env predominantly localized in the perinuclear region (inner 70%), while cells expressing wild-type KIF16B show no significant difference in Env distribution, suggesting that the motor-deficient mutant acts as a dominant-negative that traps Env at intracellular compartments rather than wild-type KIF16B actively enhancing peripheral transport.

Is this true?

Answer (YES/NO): YES